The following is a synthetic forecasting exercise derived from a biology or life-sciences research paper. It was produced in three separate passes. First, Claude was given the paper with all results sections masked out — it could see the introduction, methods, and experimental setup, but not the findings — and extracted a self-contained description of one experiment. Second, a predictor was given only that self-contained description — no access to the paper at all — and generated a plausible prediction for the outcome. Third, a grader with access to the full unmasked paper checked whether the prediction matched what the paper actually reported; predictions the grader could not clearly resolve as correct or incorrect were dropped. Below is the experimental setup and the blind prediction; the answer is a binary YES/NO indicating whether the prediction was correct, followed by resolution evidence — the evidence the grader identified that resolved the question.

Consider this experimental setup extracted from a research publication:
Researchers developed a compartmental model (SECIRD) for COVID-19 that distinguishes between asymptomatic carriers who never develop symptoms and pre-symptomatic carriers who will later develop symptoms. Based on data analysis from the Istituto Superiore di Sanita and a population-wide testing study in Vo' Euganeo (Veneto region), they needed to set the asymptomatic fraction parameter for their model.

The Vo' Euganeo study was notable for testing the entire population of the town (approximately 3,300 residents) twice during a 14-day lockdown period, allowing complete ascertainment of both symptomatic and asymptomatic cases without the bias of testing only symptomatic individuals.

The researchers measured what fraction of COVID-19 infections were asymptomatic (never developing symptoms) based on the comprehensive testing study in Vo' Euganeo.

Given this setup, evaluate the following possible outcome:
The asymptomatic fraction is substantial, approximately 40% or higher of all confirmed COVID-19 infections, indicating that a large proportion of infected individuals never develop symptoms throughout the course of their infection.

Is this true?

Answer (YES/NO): YES